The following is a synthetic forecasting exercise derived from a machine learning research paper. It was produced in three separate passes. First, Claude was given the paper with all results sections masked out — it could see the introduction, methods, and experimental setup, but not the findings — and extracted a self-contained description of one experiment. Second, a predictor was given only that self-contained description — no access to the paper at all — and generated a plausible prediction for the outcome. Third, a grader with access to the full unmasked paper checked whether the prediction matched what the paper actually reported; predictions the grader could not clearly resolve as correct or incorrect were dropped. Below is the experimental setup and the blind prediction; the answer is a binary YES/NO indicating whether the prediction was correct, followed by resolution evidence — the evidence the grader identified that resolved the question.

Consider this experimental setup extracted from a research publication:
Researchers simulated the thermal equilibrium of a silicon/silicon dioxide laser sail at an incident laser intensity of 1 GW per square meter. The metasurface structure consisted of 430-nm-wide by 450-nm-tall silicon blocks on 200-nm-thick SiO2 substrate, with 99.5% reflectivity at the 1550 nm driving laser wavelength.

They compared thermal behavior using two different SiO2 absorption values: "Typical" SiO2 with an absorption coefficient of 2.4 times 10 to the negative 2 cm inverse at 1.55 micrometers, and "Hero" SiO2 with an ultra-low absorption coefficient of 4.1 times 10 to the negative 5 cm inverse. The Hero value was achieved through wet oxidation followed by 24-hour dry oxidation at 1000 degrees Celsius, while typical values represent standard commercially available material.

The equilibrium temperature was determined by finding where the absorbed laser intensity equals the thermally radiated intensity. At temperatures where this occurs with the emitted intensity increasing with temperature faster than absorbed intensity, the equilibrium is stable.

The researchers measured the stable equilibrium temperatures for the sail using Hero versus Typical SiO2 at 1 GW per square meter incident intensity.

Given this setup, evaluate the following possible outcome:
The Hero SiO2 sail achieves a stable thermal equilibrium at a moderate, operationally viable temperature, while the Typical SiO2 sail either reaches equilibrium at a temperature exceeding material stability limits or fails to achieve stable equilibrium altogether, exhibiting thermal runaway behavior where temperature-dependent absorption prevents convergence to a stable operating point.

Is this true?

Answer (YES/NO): NO